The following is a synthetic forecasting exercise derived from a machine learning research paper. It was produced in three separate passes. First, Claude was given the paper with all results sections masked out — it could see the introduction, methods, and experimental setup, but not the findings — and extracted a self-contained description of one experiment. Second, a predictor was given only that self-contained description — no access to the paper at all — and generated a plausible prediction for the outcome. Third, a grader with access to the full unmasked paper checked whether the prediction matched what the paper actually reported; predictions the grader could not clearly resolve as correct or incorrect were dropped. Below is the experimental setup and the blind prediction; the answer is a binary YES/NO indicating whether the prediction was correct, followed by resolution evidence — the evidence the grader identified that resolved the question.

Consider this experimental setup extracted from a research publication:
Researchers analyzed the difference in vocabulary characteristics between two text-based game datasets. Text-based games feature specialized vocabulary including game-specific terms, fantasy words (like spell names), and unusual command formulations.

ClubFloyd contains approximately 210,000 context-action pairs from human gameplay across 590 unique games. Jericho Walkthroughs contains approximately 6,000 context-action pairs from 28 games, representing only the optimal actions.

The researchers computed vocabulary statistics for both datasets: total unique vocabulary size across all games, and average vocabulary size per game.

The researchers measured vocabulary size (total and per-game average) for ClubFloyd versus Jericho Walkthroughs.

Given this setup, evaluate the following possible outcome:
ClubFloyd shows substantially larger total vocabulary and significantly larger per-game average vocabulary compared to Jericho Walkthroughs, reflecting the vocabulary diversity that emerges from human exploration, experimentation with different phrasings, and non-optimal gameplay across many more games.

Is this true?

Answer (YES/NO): YES